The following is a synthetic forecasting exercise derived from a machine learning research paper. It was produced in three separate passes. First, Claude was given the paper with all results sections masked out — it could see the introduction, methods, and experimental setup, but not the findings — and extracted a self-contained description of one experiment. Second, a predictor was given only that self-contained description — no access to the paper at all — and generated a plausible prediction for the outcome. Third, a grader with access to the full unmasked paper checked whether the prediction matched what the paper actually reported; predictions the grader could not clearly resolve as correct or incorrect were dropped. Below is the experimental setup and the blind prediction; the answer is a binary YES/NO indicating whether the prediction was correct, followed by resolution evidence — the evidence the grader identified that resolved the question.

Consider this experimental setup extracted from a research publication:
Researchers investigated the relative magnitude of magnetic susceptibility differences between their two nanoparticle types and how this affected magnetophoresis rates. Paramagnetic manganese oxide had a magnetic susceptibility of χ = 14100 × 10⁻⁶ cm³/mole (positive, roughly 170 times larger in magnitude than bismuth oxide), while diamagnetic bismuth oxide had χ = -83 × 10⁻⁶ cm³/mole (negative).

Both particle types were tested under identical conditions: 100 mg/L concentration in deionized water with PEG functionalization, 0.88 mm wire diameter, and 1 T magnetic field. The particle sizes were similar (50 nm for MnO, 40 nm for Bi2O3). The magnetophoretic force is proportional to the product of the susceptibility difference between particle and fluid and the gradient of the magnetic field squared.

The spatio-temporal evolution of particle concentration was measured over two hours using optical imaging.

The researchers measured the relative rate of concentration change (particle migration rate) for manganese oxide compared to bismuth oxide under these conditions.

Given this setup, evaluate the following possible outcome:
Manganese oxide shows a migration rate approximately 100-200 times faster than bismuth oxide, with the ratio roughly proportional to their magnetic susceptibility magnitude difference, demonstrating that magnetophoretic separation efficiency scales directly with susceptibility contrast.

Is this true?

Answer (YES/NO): NO